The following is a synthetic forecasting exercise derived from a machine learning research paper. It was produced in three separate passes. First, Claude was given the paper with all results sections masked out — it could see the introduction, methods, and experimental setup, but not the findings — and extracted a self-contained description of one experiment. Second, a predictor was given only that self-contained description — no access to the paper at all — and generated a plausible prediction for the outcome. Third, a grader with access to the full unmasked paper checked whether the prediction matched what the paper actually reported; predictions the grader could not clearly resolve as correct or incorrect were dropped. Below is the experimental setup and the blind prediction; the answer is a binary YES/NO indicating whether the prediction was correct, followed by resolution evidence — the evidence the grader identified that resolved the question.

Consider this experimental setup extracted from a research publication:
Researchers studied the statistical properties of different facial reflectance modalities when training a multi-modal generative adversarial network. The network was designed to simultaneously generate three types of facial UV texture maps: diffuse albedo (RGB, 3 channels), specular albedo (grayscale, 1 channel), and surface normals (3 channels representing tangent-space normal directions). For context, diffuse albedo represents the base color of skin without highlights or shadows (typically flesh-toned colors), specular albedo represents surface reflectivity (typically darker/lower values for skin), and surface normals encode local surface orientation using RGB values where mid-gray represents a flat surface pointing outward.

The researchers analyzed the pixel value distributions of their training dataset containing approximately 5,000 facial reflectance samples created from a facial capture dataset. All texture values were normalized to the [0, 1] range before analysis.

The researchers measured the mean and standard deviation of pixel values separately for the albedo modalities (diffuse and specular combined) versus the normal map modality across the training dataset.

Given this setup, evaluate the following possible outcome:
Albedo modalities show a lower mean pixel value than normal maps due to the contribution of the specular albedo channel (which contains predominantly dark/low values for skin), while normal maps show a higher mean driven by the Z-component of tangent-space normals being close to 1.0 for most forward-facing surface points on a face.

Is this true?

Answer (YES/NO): YES